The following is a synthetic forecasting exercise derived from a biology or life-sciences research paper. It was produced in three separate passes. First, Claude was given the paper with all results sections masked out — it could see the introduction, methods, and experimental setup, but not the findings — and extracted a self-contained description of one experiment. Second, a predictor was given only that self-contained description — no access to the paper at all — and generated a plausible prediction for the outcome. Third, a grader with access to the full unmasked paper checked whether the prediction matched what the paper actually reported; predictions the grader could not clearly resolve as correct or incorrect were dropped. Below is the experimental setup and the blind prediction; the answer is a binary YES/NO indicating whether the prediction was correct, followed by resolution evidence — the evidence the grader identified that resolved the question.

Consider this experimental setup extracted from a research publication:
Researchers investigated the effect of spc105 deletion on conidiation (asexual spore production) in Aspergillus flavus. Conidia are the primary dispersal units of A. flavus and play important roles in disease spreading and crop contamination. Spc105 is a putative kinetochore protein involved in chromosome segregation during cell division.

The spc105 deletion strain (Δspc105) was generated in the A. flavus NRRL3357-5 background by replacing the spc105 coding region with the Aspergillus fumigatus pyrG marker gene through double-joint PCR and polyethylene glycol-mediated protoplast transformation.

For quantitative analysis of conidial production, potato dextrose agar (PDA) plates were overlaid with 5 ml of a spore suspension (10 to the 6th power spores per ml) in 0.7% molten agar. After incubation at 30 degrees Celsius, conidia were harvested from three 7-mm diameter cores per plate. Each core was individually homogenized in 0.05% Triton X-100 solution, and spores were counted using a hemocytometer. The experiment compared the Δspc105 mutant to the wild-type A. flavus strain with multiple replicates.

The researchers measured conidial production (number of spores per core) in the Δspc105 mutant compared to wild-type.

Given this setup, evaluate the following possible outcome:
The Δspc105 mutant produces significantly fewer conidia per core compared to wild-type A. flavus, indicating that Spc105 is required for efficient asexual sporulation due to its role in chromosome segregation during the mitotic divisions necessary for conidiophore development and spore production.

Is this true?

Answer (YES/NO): NO